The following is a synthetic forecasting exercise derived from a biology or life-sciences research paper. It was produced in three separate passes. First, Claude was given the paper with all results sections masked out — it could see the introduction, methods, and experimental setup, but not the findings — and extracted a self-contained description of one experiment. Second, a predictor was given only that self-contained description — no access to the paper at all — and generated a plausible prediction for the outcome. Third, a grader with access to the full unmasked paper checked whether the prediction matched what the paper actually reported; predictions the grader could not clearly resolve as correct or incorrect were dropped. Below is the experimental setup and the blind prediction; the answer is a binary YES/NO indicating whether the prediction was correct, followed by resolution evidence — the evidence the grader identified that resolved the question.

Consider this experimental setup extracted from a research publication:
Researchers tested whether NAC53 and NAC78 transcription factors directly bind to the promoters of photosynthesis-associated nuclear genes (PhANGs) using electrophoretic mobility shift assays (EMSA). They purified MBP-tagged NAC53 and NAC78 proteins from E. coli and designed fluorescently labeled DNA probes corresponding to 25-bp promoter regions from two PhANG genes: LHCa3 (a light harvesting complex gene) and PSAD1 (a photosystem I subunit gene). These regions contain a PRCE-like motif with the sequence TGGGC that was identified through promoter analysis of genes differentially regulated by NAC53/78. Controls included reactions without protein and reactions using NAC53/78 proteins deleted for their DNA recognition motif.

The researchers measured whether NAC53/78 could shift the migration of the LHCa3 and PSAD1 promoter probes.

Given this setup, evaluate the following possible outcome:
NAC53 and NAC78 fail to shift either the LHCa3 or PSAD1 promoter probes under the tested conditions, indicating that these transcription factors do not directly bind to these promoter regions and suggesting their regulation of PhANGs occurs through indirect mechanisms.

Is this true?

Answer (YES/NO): NO